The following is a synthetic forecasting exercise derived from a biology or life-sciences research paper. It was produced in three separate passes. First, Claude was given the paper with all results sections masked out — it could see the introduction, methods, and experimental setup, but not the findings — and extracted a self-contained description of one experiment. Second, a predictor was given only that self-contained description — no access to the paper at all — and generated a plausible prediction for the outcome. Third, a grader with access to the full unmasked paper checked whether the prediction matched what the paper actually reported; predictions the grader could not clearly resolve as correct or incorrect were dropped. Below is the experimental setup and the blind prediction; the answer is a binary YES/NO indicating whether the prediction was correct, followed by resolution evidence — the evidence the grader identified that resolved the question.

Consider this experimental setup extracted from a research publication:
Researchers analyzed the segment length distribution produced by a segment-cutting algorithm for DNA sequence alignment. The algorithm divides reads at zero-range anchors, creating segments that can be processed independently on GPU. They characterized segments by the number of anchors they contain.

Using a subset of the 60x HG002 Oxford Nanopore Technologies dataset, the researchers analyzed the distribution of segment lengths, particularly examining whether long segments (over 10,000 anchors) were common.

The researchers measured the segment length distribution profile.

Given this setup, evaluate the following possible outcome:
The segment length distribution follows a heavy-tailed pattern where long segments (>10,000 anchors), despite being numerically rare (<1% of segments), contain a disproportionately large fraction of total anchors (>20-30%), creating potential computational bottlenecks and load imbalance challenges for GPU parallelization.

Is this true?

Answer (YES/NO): YES